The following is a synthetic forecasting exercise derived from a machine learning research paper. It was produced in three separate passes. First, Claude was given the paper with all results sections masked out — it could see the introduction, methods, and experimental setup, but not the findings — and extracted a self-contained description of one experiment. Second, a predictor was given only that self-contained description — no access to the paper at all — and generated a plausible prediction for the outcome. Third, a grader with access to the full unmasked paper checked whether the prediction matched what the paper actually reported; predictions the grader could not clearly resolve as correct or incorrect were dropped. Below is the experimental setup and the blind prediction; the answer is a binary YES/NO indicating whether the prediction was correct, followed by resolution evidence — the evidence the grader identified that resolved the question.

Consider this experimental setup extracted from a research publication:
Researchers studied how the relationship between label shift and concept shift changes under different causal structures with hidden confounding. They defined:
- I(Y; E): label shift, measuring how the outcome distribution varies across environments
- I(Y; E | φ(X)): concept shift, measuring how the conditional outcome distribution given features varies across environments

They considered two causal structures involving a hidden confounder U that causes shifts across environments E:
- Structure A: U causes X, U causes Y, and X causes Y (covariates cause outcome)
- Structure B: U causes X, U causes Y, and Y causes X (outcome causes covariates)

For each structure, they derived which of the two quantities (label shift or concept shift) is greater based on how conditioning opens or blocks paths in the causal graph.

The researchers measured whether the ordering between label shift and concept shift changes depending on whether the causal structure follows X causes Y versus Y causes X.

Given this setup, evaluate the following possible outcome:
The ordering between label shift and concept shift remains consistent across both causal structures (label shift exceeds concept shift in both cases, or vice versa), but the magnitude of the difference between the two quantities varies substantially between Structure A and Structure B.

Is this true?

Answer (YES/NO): NO